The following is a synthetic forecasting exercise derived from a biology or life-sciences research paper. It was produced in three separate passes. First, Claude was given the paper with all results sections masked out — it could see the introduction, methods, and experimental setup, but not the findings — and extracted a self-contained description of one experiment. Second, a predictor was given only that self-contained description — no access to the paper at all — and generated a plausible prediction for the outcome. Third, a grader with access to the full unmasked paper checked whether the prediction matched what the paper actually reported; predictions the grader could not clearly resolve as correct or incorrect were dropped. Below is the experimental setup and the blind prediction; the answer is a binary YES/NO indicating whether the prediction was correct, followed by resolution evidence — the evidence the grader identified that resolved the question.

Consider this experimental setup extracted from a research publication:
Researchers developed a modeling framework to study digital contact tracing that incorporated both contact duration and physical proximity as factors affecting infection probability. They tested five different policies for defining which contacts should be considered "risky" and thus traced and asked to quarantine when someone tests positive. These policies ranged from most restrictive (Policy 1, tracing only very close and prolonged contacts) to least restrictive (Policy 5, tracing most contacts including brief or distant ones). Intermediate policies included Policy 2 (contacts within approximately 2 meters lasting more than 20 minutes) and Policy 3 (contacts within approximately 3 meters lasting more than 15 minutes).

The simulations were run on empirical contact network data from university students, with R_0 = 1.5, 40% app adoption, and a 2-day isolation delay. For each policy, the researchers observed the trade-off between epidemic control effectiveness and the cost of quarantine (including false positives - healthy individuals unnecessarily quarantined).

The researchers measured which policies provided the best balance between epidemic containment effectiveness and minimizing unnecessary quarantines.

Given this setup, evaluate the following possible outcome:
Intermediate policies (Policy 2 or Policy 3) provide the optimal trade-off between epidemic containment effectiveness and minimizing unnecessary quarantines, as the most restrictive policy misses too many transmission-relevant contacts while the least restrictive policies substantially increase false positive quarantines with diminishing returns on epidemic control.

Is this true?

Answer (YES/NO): YES